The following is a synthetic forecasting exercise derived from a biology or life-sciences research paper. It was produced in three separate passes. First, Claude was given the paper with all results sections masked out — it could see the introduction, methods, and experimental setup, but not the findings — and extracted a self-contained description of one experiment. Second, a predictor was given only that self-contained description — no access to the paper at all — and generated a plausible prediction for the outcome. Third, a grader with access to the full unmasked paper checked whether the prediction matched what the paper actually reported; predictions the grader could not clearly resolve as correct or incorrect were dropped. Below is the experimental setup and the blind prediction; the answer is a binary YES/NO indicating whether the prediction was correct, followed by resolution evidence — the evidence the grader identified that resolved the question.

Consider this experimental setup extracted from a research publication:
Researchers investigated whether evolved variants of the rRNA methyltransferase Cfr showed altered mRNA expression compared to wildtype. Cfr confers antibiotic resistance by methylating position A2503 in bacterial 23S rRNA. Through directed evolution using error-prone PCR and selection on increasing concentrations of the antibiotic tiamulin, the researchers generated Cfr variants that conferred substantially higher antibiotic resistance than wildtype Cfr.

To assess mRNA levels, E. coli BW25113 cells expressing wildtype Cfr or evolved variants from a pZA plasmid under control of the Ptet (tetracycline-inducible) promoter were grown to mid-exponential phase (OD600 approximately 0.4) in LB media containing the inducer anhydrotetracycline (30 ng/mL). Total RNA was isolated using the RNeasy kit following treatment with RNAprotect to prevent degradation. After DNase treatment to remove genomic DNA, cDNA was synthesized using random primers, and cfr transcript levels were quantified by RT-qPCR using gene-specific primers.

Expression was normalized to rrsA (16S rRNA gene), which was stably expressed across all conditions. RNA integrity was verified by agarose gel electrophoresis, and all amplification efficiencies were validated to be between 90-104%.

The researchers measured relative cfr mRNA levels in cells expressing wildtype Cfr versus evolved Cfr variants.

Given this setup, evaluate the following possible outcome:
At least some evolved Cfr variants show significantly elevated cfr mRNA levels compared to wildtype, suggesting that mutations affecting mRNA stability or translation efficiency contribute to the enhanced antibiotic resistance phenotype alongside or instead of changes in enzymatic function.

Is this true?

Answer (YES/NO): YES